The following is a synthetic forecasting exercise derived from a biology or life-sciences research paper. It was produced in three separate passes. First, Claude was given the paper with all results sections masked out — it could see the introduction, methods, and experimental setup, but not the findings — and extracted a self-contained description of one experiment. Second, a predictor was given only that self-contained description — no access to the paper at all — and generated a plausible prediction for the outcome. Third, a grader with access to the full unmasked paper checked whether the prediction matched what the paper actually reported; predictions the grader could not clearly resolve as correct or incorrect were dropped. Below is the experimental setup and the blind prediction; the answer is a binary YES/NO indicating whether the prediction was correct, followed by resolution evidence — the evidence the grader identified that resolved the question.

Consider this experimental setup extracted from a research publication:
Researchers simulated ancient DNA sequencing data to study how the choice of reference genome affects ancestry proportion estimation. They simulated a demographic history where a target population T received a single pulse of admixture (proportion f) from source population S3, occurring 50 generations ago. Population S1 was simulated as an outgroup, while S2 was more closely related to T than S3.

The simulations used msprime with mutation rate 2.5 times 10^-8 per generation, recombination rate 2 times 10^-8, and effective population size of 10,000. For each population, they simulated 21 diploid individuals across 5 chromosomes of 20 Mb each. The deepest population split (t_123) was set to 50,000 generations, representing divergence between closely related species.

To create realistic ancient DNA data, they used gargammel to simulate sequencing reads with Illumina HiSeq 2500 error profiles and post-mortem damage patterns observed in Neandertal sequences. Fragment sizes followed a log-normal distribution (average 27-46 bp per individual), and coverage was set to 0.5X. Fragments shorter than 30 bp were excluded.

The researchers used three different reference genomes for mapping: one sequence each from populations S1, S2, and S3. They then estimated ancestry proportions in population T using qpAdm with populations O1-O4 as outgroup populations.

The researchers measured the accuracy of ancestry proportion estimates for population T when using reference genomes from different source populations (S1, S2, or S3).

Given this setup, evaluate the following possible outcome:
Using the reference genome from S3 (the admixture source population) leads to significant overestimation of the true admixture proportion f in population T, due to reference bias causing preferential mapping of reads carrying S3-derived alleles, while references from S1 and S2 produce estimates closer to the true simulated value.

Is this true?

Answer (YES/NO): NO